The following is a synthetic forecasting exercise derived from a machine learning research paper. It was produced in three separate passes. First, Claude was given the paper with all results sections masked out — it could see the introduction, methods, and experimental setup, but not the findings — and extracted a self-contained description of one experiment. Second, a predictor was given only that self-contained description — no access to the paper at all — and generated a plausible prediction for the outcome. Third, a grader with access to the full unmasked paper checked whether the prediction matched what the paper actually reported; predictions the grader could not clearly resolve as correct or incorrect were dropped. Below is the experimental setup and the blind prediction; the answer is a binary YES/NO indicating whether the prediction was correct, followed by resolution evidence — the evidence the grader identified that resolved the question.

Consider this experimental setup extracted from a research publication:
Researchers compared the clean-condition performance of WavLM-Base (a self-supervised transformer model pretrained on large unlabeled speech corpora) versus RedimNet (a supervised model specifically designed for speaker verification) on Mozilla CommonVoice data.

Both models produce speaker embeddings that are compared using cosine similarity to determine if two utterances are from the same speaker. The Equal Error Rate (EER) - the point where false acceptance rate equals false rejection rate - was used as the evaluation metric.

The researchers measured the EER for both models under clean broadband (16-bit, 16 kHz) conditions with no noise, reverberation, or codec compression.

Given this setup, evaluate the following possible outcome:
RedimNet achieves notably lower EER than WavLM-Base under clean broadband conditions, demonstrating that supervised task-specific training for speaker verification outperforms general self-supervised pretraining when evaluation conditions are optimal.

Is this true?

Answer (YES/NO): YES